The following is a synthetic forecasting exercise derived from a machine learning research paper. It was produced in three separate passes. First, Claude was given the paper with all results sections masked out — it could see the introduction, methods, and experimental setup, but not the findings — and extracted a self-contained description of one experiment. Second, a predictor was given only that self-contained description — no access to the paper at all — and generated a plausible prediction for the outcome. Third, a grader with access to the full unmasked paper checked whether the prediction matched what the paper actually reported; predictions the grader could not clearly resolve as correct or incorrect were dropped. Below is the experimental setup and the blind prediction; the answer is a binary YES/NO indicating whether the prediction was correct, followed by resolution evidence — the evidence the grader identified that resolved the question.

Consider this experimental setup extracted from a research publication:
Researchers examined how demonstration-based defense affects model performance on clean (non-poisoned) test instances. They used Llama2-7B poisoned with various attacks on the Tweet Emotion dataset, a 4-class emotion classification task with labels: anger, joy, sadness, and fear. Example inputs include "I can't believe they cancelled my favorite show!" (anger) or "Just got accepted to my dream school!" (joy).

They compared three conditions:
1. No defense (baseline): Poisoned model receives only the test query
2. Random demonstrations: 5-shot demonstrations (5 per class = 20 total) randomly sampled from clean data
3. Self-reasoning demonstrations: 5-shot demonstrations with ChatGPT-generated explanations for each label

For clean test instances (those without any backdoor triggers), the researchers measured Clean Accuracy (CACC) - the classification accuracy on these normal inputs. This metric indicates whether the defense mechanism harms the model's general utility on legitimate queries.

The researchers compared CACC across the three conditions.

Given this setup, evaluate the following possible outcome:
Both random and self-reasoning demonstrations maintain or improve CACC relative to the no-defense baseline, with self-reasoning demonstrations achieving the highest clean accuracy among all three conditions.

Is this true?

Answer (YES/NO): NO